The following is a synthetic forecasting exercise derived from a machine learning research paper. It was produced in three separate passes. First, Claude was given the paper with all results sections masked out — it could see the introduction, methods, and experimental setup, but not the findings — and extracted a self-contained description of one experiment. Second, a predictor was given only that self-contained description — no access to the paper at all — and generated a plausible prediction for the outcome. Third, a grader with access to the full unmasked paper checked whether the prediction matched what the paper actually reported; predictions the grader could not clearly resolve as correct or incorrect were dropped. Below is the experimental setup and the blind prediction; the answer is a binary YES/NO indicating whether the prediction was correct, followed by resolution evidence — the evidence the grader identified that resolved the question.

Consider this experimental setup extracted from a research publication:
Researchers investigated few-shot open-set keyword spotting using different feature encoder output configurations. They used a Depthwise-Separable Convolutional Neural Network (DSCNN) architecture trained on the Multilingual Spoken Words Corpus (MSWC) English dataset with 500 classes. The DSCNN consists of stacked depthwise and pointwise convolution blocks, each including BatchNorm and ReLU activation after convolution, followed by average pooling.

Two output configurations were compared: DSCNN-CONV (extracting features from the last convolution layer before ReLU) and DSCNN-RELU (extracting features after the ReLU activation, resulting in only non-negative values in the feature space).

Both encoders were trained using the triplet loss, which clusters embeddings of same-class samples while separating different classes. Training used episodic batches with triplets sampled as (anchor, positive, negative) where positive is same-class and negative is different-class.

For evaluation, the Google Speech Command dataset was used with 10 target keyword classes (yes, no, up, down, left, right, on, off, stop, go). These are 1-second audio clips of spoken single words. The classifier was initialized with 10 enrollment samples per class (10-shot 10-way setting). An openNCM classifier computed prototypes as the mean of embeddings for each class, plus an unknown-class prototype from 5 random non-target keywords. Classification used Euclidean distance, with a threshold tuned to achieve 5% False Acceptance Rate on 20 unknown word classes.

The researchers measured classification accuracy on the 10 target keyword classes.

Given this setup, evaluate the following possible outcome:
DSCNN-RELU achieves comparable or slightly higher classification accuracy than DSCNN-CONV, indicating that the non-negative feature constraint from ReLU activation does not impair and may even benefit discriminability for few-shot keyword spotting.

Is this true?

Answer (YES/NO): YES